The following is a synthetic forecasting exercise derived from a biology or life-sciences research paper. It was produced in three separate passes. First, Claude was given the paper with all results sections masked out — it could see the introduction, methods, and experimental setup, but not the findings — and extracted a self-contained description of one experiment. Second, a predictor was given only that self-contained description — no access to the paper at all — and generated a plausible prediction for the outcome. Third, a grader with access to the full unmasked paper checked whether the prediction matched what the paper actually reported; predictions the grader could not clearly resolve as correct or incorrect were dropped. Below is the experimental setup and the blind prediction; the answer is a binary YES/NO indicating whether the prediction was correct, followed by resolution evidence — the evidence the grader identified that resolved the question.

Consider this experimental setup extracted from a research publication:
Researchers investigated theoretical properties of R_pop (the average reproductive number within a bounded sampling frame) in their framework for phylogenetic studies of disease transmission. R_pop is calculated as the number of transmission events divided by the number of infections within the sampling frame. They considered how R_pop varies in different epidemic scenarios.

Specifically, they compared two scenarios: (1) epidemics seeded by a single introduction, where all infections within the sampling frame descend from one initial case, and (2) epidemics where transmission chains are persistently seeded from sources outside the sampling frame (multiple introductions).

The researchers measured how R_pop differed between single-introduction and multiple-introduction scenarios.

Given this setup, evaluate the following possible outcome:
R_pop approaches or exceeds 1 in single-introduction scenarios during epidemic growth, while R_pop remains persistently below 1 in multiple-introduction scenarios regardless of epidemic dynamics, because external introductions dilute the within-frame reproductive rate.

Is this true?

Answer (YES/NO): NO